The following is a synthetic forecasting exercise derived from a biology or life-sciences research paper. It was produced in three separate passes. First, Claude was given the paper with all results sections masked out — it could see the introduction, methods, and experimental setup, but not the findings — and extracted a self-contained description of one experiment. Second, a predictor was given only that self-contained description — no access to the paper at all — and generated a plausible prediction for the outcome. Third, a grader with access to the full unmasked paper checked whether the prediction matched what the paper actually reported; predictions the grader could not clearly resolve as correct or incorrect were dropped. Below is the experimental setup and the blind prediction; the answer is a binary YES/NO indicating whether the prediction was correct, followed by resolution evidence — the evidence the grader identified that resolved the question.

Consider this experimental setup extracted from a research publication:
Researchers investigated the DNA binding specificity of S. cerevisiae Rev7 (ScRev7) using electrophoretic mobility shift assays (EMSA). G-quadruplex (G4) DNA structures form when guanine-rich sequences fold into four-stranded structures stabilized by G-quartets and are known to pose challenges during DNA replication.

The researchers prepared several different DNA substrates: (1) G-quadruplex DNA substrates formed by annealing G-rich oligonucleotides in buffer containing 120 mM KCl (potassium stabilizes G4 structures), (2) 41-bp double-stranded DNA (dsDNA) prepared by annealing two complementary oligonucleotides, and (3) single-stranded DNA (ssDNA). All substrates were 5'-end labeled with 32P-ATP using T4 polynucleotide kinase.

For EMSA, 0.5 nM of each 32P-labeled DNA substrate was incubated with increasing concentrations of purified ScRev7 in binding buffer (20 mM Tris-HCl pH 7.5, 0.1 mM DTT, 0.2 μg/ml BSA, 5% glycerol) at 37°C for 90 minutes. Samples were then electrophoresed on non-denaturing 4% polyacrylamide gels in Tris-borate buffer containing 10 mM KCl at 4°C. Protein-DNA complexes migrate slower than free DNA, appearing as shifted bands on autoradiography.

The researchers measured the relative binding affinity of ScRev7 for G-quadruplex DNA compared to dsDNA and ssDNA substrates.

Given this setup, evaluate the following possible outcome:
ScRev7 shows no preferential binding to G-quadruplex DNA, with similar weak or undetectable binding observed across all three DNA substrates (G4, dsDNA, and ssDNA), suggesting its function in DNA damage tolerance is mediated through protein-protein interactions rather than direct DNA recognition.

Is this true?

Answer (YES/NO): NO